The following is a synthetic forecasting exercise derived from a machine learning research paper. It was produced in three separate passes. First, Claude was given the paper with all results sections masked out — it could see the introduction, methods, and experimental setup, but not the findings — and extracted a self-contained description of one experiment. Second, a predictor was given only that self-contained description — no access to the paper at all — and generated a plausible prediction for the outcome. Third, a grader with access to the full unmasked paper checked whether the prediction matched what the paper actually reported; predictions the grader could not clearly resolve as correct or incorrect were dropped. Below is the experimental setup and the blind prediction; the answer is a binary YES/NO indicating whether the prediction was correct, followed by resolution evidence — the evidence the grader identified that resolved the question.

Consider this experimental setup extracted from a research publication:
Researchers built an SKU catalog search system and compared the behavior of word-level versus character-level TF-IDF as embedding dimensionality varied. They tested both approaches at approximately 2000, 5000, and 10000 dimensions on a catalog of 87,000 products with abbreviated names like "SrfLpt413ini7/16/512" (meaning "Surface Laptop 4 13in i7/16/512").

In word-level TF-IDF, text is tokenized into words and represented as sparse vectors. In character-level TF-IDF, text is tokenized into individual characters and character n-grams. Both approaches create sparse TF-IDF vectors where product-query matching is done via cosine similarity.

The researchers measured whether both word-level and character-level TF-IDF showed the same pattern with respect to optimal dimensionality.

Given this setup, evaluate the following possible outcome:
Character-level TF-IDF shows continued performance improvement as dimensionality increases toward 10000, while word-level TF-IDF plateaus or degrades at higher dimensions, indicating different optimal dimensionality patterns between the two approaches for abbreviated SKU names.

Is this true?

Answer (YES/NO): NO